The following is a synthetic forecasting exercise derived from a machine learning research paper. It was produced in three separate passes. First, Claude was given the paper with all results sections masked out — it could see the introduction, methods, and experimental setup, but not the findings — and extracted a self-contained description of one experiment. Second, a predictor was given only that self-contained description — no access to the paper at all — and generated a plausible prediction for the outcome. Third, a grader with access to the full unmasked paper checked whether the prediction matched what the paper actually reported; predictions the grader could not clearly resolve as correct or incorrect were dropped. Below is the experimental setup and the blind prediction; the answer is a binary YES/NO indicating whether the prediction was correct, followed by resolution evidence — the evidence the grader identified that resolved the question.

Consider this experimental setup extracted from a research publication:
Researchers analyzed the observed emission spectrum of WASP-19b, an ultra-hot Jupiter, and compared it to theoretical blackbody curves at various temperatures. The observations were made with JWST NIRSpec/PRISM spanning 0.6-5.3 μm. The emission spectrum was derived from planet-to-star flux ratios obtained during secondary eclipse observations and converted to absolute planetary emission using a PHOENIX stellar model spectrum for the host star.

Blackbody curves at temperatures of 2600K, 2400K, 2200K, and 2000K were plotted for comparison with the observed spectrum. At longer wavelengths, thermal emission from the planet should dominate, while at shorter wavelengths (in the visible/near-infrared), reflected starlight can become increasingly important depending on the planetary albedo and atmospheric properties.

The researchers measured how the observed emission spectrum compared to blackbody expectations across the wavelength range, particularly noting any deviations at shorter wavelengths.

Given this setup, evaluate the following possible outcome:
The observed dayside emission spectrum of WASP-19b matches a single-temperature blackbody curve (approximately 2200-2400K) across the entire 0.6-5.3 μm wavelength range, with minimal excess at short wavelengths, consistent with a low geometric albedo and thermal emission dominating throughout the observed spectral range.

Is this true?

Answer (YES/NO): NO